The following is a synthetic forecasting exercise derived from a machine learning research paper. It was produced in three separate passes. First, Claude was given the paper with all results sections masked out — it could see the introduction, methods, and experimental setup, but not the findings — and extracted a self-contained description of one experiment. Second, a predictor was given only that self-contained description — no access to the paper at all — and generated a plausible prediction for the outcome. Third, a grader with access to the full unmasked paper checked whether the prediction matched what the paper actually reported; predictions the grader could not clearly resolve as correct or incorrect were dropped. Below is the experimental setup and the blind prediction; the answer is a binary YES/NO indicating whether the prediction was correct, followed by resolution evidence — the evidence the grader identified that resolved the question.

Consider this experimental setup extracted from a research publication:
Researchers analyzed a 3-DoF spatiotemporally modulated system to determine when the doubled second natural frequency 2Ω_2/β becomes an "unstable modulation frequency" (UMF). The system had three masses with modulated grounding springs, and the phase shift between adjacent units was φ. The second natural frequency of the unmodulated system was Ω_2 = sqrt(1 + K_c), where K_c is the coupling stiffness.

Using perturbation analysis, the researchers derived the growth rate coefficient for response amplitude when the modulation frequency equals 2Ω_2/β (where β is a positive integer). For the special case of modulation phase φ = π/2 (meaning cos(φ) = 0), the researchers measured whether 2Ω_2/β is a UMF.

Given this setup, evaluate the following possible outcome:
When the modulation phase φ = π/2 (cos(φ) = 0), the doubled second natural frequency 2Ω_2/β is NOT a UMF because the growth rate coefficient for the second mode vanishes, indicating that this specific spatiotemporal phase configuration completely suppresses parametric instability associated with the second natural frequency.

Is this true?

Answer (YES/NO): YES